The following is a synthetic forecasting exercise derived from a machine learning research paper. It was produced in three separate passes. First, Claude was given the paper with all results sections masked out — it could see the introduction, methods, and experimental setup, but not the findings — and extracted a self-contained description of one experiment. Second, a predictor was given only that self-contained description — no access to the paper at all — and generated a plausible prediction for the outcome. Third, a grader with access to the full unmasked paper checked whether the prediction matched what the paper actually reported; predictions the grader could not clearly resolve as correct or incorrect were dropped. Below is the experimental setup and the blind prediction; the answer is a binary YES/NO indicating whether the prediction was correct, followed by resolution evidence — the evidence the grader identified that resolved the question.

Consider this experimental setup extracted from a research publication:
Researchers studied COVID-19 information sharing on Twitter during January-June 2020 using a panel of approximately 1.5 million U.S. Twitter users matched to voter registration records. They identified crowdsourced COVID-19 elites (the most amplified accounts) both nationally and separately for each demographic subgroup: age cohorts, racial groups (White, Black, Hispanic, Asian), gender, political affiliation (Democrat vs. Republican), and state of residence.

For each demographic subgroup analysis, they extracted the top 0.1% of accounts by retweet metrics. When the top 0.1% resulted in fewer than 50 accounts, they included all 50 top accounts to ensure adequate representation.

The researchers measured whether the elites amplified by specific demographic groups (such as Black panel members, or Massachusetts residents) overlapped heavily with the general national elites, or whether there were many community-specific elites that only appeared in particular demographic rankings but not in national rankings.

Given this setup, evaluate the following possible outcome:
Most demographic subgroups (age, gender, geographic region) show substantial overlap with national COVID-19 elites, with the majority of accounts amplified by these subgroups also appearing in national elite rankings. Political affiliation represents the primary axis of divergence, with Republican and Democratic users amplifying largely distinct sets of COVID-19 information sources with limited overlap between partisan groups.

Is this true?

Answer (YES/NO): NO